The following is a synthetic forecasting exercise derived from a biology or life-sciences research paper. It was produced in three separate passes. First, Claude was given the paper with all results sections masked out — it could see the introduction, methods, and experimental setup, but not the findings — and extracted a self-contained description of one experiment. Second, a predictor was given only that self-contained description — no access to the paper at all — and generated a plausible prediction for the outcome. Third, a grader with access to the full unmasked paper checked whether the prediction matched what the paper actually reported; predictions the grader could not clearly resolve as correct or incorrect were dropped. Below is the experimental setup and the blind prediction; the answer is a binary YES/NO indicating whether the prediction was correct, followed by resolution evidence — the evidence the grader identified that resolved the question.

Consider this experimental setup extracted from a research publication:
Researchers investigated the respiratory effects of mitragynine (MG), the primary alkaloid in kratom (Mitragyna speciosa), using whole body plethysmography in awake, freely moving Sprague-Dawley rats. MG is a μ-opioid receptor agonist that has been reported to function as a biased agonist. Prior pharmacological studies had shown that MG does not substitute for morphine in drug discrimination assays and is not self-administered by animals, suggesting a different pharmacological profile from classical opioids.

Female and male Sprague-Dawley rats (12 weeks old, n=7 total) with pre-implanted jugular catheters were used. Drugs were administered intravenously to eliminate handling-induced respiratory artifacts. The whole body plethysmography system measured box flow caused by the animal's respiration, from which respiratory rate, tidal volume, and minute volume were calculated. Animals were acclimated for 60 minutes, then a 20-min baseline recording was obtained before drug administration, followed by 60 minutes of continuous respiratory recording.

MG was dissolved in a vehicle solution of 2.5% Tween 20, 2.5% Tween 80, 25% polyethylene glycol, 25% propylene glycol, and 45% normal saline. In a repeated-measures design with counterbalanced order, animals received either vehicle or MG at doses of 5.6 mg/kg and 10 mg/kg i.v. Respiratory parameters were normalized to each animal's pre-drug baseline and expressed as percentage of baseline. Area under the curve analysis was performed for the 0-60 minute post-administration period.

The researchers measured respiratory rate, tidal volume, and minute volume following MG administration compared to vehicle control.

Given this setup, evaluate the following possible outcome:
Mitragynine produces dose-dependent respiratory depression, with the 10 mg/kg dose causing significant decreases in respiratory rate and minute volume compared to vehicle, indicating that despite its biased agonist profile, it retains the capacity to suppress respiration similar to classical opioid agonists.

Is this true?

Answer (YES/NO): NO